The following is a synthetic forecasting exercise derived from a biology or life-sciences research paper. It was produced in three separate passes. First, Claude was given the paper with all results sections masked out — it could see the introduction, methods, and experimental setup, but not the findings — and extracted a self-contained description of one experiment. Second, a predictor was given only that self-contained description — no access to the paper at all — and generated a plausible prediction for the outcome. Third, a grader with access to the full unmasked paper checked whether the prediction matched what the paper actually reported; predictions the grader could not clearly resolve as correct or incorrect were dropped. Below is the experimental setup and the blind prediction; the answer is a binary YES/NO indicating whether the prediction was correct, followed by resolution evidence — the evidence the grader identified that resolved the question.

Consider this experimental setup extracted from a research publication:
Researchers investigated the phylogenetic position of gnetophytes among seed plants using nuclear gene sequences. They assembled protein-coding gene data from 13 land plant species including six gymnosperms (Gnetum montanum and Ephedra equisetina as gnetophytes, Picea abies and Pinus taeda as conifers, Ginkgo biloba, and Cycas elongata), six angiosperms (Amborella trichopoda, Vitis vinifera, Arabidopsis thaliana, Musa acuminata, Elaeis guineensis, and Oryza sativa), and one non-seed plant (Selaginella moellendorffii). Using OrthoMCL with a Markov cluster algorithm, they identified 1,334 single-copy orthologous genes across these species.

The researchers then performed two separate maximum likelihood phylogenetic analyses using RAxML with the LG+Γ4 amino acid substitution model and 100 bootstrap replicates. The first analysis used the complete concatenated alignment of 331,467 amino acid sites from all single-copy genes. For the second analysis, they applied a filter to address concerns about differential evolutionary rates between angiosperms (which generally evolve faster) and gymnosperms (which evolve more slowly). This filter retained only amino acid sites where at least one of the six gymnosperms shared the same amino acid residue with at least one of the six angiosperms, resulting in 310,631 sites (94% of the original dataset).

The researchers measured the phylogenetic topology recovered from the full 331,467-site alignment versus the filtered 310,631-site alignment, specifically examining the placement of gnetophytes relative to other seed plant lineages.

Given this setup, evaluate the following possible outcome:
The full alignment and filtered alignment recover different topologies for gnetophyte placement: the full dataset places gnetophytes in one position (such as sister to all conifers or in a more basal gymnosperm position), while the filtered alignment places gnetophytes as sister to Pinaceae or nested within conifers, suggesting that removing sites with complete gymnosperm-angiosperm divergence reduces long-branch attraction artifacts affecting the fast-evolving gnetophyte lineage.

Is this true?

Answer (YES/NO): NO